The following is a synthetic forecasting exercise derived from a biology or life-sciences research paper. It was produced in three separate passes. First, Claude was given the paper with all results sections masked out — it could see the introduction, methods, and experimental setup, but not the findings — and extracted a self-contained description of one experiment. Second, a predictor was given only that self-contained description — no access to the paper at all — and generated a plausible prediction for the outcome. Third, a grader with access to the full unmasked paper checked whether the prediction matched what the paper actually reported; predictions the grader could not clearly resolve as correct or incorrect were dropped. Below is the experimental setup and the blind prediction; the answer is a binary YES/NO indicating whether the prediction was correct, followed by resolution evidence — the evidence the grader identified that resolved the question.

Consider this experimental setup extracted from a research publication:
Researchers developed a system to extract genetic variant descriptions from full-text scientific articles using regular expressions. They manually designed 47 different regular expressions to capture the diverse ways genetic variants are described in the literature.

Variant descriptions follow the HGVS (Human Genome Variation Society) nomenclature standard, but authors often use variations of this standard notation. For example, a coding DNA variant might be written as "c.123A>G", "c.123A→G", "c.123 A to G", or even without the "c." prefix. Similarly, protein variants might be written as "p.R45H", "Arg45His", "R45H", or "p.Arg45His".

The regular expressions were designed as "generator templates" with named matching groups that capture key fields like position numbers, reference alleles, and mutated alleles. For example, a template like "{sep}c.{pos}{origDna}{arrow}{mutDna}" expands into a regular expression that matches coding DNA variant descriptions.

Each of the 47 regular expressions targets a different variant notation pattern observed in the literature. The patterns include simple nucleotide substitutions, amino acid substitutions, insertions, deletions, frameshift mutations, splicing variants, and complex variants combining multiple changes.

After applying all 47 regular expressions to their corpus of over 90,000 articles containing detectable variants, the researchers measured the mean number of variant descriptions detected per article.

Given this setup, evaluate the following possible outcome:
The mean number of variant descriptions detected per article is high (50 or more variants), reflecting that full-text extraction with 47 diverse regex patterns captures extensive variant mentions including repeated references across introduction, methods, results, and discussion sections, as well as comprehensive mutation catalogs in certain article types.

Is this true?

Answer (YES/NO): NO